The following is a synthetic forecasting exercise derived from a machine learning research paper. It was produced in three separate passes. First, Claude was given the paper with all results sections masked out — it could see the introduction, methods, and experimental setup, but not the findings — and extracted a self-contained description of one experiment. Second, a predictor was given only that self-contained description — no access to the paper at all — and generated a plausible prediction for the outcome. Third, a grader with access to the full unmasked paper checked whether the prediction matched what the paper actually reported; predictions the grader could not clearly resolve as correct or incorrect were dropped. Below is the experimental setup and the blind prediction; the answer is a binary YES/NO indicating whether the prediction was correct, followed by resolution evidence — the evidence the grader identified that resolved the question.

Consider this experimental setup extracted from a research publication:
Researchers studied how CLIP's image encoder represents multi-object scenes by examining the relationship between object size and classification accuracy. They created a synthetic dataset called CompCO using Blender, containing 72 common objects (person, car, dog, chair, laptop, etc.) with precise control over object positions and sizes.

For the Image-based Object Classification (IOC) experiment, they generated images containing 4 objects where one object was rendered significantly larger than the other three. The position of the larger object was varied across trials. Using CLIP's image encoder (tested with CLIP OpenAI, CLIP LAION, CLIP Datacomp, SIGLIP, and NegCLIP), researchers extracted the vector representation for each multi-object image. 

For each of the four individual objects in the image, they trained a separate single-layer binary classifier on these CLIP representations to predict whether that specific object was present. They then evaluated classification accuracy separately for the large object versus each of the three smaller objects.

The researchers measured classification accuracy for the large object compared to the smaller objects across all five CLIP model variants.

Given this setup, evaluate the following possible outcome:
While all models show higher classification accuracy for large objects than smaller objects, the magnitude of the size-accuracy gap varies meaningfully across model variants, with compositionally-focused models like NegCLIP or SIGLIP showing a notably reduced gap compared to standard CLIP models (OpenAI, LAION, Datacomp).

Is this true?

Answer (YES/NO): NO